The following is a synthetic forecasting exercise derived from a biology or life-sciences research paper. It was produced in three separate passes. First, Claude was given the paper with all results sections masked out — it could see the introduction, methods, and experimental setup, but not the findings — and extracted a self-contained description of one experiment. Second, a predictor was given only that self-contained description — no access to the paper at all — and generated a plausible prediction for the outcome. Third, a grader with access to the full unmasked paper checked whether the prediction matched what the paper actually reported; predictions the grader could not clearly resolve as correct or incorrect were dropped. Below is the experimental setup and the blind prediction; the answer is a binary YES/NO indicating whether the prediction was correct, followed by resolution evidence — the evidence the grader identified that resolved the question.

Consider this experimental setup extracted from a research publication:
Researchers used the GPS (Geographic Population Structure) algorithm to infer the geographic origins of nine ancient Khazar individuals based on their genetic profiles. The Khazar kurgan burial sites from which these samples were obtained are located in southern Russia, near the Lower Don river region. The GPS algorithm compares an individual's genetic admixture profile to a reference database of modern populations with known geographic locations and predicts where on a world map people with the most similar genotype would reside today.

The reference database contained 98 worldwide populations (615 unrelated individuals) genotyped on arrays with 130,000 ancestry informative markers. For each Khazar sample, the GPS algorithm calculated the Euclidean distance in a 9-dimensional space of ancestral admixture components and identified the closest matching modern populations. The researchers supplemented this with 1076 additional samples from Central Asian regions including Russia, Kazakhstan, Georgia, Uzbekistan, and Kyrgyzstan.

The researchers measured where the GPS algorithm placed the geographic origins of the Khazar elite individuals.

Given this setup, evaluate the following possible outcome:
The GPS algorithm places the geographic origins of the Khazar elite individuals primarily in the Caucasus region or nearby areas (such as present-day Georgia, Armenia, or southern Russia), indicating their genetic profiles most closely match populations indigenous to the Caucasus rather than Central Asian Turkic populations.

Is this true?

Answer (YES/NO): NO